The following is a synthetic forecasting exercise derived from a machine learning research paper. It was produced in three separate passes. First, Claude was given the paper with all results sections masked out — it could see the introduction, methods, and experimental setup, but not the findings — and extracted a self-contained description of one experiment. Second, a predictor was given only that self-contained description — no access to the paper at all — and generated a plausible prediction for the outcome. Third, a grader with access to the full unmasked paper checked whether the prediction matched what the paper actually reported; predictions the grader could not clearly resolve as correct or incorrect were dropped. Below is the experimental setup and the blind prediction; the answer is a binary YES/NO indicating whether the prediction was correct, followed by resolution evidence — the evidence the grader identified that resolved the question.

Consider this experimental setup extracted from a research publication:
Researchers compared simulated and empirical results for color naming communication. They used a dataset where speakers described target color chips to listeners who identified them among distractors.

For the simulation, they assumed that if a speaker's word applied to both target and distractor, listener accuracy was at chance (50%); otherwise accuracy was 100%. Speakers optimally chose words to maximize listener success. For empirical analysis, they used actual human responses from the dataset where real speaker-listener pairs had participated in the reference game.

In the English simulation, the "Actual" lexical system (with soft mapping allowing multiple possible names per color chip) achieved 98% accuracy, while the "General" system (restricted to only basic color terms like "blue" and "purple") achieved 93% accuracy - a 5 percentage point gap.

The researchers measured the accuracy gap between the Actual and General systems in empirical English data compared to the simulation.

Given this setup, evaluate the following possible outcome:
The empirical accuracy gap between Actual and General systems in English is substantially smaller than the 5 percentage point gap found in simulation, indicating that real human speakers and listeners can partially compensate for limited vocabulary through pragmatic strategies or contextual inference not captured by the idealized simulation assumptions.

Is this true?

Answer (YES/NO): NO